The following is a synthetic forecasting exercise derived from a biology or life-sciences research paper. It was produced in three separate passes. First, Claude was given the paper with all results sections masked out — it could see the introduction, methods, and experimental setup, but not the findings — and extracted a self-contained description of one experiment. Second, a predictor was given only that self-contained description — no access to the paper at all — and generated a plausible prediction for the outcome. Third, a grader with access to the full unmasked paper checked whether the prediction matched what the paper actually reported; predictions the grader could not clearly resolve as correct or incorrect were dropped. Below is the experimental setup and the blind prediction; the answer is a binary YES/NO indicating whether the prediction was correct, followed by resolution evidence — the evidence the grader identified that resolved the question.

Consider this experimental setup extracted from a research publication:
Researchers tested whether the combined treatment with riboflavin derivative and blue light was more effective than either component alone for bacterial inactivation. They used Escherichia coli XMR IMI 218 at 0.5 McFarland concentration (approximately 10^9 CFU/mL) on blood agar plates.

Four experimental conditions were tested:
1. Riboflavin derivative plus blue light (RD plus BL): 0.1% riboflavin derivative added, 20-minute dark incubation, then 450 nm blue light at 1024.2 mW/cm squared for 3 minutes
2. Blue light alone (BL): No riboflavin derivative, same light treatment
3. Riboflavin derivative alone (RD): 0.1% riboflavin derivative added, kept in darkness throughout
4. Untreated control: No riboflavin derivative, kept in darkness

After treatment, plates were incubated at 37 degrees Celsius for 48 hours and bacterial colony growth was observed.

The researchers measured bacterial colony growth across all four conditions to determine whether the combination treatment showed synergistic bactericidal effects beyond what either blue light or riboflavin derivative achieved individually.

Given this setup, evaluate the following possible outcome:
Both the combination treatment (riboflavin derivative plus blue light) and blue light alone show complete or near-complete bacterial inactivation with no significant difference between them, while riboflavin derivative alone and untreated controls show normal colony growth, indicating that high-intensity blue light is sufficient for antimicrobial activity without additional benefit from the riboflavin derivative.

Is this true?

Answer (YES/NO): NO